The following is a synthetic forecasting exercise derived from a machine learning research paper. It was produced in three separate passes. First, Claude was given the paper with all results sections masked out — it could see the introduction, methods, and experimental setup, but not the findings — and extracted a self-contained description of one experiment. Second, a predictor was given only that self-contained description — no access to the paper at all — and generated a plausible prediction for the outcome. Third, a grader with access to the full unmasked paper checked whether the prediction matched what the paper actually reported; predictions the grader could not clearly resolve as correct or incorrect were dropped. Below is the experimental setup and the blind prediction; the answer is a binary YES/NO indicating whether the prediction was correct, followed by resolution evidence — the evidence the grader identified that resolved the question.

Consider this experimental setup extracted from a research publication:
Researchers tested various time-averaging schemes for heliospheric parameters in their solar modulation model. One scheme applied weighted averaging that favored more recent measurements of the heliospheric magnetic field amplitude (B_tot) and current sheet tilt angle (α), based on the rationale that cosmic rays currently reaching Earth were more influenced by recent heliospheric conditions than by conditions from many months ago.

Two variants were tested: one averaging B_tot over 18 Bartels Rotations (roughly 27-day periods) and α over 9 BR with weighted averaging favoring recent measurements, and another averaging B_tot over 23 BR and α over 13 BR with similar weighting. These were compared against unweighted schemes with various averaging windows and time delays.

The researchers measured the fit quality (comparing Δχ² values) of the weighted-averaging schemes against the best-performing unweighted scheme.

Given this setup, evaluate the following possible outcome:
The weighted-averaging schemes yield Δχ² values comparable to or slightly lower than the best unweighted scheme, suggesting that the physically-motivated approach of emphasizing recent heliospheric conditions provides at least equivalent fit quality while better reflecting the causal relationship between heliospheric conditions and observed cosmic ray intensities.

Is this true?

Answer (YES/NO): NO